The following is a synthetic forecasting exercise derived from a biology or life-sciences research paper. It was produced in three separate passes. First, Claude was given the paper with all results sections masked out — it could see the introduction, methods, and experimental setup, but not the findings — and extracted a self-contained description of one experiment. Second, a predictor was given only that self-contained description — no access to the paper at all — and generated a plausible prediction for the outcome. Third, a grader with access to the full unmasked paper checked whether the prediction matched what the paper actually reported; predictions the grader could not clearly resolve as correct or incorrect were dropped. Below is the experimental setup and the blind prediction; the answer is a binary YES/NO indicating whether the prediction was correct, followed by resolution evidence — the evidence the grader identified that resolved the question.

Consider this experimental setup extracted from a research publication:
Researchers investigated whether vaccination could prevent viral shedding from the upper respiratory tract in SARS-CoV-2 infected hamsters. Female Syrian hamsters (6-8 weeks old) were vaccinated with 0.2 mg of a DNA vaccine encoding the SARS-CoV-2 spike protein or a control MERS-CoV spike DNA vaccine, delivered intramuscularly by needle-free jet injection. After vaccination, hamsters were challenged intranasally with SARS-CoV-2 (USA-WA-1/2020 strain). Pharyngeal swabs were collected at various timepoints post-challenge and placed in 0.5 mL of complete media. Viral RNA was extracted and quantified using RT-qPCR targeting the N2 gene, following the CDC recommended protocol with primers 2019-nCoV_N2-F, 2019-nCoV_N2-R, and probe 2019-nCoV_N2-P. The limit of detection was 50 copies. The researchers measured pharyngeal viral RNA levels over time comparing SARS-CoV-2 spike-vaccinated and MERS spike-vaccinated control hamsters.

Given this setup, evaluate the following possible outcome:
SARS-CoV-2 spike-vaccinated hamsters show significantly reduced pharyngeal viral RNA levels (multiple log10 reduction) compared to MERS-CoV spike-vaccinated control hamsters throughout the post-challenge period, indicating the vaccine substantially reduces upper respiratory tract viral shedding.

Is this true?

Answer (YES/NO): NO